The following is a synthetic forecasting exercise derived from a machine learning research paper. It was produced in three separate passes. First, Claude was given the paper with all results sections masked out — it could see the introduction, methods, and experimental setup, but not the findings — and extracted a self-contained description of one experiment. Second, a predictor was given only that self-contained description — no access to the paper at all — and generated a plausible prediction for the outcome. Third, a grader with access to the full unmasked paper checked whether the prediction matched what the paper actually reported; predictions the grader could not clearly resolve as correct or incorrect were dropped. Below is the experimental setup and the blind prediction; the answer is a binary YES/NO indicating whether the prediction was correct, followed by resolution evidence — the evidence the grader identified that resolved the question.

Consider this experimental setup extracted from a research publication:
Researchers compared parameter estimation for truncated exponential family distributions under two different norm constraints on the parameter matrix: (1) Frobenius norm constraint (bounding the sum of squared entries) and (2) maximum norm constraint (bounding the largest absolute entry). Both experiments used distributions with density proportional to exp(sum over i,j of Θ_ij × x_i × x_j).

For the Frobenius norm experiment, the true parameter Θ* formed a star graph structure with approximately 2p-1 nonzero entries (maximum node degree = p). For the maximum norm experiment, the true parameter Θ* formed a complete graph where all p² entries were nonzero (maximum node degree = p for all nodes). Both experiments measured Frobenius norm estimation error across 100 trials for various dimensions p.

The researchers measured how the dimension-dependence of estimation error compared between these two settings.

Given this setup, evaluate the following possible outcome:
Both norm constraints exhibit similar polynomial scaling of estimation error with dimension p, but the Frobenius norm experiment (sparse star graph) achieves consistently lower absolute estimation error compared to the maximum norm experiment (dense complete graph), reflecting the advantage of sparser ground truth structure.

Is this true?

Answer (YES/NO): NO